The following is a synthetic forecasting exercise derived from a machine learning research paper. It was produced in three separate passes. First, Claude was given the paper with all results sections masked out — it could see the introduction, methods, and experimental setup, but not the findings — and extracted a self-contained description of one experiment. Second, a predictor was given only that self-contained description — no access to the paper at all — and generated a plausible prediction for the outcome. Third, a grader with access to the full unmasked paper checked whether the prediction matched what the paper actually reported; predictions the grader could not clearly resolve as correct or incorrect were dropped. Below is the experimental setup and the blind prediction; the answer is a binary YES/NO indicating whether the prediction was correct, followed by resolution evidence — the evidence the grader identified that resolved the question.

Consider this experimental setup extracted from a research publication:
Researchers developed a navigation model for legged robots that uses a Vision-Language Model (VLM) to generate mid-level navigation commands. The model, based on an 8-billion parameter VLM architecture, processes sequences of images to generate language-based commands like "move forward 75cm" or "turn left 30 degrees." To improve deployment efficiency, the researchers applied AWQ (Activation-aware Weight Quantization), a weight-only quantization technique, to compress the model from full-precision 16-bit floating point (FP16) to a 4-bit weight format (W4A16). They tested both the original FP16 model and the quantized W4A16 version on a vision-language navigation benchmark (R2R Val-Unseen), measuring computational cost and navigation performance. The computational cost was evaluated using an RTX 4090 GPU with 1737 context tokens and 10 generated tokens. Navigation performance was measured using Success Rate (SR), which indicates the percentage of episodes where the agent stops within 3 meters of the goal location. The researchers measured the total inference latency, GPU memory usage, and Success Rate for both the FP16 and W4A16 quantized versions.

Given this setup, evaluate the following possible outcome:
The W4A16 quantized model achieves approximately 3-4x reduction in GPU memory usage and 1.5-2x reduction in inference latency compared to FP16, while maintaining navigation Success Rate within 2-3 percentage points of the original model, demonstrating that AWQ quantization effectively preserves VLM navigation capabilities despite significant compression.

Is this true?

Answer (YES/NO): NO